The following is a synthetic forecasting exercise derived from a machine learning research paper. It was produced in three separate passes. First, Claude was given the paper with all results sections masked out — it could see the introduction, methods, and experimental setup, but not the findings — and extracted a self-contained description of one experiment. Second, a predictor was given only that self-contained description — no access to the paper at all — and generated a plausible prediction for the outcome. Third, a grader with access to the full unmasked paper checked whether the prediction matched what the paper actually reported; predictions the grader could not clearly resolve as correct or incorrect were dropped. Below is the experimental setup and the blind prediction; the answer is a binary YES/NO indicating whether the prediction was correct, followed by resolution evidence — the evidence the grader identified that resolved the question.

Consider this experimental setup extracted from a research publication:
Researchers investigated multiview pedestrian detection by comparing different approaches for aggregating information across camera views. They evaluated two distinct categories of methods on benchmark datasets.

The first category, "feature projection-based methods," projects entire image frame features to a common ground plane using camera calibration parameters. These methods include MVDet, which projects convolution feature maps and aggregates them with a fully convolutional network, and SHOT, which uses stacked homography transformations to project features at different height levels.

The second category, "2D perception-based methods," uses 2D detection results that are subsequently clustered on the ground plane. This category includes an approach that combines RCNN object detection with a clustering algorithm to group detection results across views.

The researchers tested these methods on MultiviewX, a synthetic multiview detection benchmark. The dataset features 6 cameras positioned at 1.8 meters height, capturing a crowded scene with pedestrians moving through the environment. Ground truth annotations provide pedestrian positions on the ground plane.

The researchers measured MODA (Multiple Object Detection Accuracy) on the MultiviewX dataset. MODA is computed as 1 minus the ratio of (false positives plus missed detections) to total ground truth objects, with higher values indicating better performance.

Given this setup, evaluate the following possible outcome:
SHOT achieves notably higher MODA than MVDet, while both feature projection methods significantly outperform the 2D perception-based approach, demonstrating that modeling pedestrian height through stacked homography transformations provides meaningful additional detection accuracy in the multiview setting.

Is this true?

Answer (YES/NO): YES